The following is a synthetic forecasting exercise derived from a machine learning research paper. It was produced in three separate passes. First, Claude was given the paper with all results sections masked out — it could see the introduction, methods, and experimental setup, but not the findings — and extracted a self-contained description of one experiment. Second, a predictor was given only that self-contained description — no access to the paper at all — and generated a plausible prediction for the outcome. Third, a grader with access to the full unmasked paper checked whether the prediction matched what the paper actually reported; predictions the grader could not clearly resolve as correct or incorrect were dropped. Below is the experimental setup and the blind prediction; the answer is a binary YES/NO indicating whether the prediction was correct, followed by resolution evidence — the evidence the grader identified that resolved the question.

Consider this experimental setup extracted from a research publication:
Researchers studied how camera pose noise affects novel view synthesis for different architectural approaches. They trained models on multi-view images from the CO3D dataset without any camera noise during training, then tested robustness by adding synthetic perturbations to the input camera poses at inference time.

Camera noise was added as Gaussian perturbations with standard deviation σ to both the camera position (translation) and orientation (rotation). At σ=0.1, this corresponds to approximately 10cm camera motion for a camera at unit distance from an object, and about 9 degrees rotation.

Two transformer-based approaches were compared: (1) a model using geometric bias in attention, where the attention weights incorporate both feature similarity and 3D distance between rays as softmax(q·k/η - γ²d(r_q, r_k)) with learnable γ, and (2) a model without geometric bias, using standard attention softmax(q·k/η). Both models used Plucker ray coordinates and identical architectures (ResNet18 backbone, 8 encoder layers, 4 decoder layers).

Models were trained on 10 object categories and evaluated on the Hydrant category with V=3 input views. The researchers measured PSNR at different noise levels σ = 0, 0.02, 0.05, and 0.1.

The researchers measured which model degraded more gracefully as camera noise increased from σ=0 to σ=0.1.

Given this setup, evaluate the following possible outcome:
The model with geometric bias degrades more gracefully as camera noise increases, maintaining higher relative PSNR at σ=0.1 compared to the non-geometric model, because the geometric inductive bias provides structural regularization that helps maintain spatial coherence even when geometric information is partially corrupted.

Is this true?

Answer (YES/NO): NO